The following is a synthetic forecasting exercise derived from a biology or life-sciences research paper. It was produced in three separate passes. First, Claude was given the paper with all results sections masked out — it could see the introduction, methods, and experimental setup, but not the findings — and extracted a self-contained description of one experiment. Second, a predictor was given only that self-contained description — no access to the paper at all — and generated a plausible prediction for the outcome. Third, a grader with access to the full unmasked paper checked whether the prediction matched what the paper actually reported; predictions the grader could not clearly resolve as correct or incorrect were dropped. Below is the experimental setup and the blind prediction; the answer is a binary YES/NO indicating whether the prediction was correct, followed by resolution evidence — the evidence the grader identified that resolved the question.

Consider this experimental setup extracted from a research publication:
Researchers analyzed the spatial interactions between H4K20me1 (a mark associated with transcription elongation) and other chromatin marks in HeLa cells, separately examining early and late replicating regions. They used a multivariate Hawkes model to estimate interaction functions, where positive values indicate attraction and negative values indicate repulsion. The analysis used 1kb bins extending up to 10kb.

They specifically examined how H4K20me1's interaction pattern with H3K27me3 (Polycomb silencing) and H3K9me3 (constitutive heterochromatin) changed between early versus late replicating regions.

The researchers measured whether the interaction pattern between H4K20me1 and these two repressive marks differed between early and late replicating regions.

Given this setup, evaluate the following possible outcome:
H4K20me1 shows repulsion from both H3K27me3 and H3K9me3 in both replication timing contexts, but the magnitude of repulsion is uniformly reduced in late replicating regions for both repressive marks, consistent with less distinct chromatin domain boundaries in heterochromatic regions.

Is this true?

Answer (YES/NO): NO